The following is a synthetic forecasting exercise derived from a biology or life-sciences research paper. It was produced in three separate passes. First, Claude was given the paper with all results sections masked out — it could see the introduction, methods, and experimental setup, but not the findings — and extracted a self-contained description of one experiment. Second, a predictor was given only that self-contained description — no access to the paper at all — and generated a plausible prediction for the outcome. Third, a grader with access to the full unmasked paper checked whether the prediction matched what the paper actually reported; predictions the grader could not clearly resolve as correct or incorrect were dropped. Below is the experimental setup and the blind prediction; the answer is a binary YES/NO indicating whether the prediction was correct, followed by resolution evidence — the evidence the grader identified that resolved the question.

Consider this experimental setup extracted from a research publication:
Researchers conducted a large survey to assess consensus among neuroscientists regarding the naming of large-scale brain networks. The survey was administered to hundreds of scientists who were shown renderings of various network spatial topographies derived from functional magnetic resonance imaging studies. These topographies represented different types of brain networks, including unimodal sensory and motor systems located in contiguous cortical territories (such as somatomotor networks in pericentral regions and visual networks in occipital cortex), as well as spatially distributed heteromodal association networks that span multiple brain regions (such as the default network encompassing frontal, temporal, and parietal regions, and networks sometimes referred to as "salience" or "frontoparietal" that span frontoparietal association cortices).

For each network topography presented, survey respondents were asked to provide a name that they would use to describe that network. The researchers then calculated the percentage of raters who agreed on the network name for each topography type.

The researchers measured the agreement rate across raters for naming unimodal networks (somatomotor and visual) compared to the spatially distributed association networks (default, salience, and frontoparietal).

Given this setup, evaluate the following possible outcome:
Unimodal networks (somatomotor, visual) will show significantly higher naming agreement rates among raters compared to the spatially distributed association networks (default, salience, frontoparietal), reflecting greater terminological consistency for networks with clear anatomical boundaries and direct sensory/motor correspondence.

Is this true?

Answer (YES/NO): NO